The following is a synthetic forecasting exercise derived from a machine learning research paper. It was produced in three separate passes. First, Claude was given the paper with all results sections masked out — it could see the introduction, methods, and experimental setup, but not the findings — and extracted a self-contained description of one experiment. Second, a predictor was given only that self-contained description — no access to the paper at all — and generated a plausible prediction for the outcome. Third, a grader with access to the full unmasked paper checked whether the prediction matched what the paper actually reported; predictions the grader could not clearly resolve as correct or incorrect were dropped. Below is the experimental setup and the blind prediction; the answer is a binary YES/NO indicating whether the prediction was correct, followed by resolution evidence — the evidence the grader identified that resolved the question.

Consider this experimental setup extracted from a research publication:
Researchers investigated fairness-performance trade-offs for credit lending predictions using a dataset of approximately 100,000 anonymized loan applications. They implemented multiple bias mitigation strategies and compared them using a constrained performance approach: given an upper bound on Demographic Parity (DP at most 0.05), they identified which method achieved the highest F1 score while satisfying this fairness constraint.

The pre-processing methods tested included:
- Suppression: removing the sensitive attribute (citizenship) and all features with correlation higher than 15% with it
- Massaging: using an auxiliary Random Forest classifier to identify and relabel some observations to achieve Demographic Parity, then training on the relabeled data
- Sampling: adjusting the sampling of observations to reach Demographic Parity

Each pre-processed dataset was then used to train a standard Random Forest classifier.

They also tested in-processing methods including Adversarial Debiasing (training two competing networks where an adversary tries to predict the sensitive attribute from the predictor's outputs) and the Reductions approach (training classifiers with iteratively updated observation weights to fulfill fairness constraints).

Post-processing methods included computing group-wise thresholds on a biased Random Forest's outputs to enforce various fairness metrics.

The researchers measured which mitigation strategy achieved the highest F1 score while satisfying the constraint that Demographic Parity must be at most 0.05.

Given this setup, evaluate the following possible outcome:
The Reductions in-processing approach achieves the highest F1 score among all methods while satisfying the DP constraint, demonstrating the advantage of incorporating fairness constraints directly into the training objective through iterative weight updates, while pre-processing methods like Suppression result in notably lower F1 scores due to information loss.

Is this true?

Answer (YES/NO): NO